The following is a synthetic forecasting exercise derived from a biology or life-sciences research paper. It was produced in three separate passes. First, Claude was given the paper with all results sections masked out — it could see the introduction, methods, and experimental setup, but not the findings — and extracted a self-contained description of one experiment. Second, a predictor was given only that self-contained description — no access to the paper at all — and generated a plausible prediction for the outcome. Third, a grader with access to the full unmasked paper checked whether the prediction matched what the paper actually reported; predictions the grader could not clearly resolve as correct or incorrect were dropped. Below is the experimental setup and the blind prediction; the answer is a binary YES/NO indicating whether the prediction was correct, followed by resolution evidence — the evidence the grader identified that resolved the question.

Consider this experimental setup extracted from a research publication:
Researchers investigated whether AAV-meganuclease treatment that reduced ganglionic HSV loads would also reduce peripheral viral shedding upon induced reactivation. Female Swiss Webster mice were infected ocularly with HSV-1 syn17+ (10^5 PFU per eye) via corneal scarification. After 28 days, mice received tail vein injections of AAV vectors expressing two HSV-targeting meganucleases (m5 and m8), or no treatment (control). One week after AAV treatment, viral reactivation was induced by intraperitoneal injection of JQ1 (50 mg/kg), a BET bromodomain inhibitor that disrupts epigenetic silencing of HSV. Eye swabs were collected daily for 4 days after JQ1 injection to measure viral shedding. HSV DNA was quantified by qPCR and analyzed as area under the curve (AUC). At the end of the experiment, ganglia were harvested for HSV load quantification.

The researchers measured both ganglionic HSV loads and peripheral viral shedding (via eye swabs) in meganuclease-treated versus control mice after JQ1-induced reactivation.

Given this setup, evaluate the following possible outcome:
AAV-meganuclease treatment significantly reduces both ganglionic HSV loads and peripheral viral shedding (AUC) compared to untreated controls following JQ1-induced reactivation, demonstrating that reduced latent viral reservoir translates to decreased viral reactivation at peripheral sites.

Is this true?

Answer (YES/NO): NO